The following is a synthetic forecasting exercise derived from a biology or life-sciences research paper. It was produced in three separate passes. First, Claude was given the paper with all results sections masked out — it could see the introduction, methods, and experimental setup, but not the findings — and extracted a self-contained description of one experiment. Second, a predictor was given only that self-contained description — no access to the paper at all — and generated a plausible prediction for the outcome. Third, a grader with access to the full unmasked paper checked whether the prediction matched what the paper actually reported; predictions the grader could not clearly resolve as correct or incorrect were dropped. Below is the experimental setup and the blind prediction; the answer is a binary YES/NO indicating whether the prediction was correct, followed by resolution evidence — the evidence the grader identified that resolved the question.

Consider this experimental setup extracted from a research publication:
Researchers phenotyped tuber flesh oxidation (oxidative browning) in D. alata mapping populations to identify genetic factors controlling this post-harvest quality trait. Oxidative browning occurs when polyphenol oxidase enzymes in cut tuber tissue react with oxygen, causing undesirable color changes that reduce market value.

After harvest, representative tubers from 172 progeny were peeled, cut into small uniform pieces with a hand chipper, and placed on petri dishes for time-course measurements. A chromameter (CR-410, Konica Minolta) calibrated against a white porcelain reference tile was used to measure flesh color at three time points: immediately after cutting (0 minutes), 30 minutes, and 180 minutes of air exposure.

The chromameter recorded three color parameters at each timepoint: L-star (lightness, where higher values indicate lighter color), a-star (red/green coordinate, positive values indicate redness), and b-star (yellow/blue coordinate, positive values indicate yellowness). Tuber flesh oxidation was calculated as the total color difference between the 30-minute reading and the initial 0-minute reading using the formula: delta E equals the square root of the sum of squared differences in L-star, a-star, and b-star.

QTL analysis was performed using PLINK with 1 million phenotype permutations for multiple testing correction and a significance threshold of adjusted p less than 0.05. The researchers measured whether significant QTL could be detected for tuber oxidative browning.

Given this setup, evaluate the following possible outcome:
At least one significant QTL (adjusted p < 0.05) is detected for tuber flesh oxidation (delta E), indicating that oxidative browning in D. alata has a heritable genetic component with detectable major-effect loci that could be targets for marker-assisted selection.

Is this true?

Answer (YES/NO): YES